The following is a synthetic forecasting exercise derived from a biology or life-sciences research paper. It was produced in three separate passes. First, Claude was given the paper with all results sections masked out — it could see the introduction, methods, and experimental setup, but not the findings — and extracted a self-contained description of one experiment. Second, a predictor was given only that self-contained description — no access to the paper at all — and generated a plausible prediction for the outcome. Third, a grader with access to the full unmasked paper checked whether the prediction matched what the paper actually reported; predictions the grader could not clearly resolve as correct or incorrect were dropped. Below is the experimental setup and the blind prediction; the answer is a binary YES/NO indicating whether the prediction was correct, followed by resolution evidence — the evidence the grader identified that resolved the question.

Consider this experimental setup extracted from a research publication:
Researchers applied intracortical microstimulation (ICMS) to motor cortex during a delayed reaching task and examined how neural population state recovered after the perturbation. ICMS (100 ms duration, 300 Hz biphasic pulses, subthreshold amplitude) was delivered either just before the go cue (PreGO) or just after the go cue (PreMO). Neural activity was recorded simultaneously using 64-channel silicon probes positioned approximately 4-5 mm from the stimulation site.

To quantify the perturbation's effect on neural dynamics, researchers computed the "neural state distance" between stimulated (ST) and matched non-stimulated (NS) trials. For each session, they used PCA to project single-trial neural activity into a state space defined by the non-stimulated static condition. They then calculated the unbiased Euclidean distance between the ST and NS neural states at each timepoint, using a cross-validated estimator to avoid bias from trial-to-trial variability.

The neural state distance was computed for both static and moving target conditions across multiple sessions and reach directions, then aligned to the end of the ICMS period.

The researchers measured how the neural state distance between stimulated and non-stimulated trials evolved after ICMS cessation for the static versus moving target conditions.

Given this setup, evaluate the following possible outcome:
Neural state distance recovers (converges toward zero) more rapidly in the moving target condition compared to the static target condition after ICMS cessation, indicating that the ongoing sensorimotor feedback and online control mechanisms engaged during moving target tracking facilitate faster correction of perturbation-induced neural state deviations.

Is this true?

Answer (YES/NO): YES